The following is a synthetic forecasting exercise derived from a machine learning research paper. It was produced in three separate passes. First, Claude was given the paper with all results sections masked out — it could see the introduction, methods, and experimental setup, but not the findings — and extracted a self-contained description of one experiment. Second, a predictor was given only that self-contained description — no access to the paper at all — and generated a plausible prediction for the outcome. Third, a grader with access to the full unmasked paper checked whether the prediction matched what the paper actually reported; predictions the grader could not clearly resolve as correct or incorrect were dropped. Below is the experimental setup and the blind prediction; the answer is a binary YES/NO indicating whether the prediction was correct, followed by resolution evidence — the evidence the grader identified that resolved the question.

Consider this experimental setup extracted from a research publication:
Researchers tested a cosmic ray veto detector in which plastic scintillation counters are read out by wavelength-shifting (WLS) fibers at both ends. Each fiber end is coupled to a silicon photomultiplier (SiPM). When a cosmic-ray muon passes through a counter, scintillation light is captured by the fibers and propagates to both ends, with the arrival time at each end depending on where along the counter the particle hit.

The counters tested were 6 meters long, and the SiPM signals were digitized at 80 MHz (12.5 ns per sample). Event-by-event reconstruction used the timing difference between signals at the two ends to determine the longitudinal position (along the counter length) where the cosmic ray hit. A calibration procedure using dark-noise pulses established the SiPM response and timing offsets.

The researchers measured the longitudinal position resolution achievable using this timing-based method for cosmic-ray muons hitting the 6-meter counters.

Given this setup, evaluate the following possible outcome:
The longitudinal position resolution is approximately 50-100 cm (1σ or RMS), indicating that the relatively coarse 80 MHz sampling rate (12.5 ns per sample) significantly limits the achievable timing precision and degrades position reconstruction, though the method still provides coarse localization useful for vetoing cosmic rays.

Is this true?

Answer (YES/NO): NO